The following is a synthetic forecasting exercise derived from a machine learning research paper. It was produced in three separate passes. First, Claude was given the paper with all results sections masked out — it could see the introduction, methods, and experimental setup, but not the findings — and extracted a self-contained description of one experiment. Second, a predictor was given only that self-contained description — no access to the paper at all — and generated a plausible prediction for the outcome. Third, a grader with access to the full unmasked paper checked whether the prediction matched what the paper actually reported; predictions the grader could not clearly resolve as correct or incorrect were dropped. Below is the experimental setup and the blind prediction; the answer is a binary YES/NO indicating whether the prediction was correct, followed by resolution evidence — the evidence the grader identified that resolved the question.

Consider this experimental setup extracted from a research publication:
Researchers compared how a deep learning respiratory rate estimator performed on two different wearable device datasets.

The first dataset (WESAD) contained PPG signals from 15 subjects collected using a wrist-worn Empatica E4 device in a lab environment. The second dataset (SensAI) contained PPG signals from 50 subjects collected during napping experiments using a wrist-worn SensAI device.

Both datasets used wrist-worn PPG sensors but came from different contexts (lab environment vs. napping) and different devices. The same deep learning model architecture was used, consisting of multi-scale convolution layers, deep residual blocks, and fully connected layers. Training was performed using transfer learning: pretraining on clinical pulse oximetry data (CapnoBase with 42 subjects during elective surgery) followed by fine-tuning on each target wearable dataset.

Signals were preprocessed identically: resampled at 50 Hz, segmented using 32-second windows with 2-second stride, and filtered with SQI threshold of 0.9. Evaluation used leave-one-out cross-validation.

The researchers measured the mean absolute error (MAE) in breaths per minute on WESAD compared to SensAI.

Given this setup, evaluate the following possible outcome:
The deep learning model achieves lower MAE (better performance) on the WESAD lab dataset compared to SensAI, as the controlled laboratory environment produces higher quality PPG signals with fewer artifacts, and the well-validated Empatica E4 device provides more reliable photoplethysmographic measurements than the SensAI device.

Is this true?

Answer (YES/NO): NO